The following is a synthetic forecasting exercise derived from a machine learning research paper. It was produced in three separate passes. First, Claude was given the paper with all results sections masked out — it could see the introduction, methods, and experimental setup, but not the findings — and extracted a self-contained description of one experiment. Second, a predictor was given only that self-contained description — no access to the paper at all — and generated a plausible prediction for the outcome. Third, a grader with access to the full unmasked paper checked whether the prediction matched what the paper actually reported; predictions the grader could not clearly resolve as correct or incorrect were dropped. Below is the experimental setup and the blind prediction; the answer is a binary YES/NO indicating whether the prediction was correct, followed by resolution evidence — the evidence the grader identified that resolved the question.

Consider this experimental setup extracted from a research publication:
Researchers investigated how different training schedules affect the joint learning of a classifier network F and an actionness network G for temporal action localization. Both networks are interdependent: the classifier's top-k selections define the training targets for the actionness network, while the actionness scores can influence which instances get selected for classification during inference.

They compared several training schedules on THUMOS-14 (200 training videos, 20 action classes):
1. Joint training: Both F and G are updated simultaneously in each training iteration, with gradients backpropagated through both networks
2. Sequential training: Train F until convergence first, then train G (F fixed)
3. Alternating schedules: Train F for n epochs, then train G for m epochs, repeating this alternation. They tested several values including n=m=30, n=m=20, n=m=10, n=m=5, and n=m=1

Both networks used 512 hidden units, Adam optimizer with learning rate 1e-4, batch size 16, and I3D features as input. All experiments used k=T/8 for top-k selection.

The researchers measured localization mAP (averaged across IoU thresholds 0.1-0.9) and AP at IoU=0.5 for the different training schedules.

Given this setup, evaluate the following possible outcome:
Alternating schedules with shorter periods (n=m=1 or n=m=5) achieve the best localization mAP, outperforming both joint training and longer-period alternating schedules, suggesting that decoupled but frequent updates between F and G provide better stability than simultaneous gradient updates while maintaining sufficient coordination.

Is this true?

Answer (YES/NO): NO